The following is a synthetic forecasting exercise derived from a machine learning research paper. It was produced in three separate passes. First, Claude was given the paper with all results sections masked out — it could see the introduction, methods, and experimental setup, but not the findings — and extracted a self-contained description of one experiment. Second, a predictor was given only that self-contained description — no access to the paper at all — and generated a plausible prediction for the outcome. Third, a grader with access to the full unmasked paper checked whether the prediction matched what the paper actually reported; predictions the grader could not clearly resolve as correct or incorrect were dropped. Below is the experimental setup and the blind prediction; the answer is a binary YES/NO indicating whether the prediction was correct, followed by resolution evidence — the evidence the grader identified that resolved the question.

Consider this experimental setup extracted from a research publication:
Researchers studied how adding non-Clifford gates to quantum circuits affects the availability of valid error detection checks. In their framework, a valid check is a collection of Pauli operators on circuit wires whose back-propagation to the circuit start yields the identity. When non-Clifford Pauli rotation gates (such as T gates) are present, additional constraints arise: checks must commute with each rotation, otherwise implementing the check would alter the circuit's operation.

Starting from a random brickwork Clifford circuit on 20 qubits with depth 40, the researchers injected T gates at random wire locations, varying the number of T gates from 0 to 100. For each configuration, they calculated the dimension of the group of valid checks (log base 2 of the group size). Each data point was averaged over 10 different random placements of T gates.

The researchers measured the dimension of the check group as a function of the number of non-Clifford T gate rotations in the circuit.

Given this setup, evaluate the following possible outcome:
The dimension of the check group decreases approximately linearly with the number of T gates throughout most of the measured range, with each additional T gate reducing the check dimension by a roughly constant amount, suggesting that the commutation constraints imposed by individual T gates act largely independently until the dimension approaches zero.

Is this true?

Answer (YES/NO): YES